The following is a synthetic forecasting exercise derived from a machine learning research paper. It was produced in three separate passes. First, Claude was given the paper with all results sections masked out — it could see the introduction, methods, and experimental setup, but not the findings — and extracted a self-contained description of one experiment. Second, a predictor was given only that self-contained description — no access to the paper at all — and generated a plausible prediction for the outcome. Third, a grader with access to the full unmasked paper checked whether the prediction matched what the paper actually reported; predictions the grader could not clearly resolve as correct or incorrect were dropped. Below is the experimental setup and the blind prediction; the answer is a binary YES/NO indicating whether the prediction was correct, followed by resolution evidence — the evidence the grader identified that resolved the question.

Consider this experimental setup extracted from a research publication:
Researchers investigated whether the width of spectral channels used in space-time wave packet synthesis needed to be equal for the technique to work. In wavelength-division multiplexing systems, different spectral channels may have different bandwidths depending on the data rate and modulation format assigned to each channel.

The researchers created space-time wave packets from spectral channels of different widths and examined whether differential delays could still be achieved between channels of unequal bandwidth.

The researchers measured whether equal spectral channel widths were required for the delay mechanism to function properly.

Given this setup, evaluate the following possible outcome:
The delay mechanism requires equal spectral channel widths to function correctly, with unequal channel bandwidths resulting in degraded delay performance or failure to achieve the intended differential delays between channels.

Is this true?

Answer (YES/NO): NO